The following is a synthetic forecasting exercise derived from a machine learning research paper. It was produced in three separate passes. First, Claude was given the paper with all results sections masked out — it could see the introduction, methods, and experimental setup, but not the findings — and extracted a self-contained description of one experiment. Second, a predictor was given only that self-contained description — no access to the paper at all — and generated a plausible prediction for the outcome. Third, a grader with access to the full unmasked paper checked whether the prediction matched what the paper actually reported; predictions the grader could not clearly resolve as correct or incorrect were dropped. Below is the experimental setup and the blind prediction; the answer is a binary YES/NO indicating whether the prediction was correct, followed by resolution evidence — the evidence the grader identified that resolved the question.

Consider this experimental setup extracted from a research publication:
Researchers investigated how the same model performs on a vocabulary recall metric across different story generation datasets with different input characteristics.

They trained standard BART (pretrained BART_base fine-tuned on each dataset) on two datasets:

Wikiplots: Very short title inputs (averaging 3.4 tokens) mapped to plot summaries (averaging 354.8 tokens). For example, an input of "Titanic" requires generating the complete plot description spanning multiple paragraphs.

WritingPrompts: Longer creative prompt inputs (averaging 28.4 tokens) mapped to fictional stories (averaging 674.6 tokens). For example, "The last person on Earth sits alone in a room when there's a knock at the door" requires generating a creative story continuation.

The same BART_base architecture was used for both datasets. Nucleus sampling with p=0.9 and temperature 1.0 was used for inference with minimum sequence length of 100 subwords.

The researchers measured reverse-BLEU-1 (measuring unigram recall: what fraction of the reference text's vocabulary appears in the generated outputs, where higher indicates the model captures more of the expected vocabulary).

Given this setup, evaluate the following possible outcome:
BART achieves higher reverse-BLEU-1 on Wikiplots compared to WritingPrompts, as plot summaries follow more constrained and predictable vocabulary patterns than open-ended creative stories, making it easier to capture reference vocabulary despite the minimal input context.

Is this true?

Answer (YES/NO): NO